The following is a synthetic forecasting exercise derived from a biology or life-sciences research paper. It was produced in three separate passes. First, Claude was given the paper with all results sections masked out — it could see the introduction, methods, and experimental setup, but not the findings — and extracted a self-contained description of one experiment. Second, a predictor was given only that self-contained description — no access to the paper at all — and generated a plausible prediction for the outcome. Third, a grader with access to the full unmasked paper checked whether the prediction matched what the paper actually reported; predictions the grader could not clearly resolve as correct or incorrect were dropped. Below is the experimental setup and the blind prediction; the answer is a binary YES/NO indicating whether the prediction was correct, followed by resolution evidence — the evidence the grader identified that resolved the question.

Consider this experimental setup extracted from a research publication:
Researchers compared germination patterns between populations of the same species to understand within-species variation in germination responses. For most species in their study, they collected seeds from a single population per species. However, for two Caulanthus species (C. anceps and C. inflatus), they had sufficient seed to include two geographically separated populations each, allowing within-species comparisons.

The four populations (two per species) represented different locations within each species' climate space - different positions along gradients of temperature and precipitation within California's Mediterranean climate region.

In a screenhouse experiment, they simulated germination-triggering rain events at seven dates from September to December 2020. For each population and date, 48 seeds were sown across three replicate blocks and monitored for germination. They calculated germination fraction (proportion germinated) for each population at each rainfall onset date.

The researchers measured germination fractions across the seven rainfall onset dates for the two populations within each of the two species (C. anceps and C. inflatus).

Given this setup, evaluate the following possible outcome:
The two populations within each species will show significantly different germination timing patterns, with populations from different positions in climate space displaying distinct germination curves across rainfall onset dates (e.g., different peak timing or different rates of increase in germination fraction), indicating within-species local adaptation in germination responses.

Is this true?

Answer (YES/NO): NO